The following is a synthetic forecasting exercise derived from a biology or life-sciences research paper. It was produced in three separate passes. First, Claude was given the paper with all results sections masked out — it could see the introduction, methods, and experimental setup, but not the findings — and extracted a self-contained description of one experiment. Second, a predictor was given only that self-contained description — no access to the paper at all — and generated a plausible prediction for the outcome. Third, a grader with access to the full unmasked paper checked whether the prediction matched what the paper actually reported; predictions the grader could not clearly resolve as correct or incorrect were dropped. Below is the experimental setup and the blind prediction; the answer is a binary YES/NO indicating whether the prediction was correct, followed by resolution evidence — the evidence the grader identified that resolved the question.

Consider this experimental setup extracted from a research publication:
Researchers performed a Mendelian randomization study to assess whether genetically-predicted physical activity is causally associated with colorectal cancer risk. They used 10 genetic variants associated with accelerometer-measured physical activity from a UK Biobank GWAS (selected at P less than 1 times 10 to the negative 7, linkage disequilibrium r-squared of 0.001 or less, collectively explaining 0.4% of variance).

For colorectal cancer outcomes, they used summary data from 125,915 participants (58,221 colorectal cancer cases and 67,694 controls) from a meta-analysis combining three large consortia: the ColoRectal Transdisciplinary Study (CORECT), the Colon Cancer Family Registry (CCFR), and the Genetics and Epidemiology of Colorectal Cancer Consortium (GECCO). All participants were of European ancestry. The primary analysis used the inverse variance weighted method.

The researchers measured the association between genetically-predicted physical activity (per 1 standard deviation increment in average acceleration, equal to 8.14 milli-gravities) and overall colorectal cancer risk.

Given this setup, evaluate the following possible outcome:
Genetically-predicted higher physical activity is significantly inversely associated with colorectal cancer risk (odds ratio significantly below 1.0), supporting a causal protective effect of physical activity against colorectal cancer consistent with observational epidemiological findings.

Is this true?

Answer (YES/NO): YES